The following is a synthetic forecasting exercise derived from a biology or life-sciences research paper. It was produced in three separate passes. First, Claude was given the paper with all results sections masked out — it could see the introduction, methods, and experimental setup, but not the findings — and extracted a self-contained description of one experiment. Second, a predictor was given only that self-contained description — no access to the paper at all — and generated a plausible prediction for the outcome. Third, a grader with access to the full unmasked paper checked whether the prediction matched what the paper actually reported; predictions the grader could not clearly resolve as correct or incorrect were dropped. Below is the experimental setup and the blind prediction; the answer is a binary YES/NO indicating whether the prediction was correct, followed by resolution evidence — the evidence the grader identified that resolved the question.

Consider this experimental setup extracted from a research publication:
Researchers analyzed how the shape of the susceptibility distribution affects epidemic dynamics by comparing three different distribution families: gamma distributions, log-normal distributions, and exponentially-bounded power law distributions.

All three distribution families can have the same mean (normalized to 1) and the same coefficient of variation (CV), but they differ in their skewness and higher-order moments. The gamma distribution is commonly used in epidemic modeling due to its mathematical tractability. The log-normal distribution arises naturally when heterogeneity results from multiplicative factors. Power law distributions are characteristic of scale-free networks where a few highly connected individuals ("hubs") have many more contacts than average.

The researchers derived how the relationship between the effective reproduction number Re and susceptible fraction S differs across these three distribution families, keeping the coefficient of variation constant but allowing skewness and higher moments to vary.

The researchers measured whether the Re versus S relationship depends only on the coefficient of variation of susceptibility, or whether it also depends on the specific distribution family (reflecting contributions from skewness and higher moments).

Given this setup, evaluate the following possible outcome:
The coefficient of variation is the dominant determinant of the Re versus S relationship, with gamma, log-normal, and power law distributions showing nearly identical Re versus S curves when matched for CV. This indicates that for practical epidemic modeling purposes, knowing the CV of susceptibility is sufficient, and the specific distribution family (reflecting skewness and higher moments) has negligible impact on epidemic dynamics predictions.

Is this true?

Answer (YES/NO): NO